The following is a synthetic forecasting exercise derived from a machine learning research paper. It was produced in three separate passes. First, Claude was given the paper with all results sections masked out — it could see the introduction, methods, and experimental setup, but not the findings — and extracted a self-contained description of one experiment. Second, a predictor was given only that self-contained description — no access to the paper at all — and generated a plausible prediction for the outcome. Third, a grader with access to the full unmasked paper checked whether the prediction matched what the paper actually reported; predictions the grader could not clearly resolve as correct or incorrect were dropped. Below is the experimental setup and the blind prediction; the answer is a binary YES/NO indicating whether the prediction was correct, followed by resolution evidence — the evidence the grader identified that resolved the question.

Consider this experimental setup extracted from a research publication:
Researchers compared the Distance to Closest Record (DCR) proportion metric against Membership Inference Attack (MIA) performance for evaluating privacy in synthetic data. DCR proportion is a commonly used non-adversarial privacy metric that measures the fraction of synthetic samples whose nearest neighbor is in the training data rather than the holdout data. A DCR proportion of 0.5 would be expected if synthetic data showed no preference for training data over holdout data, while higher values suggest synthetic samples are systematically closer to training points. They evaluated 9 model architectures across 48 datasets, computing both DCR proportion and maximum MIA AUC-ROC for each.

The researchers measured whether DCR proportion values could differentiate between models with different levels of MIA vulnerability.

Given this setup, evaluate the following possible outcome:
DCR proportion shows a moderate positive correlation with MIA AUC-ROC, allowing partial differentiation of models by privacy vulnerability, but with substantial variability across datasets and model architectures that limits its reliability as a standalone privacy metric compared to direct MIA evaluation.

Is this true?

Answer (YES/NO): NO